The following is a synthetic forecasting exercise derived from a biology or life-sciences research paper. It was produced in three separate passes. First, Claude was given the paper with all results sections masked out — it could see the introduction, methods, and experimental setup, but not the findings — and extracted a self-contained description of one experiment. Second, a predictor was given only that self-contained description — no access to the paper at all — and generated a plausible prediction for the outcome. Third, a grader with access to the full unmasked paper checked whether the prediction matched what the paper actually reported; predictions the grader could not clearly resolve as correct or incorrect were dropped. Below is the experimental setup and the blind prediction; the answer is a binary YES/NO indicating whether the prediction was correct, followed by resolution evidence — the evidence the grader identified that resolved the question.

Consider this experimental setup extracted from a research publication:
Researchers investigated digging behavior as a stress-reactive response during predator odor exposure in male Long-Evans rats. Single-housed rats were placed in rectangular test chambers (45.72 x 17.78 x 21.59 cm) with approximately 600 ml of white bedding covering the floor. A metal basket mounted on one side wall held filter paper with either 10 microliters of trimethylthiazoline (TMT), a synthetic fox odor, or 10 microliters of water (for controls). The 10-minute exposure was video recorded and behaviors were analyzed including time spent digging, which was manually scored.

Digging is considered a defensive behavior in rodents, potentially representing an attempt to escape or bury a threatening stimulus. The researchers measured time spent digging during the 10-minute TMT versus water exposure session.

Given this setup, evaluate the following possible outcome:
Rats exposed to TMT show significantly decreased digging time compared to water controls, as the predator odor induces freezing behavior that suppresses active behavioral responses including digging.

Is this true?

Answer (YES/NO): NO